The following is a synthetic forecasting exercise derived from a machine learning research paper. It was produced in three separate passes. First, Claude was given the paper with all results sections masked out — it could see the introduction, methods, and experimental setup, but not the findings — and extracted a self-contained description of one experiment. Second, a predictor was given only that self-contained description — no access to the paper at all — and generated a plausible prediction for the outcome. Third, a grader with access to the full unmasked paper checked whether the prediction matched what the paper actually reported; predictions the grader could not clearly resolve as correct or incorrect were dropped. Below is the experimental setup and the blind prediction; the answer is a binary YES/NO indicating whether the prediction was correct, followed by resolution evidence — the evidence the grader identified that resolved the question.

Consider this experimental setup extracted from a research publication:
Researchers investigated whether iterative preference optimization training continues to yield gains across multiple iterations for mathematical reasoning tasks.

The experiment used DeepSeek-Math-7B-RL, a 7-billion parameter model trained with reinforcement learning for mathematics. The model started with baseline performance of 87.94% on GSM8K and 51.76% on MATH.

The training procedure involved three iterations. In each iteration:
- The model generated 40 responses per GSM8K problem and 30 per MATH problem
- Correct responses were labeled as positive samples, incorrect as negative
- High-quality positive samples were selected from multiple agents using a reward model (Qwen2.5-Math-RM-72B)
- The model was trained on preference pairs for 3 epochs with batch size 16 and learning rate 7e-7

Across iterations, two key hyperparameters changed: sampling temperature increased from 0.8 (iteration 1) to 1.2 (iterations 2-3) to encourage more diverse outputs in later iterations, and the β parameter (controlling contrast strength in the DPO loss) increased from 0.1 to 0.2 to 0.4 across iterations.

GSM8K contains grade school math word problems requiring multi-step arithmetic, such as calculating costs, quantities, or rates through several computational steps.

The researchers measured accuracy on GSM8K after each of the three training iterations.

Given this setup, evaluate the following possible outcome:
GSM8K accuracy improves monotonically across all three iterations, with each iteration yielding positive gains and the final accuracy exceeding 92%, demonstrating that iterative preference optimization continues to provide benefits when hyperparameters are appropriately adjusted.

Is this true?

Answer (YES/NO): NO